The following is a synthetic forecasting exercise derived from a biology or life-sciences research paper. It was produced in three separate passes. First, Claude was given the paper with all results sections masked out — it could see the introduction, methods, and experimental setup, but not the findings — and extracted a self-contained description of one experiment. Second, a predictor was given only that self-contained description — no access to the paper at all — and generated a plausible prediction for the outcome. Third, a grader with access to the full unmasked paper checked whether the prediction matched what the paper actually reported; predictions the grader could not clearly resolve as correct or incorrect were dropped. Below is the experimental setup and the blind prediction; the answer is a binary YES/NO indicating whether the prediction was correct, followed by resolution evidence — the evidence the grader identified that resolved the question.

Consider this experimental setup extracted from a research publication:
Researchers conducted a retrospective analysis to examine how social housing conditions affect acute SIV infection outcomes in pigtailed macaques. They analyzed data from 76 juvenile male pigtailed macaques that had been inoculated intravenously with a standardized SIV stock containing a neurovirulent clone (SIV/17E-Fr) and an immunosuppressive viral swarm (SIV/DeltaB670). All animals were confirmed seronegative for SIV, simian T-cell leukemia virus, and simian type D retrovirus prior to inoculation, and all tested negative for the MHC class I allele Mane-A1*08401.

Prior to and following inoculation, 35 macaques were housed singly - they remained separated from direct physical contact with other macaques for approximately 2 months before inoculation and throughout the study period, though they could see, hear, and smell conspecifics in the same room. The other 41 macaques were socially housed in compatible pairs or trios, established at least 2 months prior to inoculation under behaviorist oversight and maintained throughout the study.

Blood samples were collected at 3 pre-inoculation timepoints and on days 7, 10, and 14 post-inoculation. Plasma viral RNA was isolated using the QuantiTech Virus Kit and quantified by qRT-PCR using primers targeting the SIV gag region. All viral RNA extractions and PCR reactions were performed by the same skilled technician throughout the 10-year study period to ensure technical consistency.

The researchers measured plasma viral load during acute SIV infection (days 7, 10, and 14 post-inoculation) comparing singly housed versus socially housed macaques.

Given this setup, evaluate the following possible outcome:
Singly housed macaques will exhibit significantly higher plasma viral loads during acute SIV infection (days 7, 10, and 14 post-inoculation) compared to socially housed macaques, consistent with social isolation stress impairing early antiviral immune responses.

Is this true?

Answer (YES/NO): YES